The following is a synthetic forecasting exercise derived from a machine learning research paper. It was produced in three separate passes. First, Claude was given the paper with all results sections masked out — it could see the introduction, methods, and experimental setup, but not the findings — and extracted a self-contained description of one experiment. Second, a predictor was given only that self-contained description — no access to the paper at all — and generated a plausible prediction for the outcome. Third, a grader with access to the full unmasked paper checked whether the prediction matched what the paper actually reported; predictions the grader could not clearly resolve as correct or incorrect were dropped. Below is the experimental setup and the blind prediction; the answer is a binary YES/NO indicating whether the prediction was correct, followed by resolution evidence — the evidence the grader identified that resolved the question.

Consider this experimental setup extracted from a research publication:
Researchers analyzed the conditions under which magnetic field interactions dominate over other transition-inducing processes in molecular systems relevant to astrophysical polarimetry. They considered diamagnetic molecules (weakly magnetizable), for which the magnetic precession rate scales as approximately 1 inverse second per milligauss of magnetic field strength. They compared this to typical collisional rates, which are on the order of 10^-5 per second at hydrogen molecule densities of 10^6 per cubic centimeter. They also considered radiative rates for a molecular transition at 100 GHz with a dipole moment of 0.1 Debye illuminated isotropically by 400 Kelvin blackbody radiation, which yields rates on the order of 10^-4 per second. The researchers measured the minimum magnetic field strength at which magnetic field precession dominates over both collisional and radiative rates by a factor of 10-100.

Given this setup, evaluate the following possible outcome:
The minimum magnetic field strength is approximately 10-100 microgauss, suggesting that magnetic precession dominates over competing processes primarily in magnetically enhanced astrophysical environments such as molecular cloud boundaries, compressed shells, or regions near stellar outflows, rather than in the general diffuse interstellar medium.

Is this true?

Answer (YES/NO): NO